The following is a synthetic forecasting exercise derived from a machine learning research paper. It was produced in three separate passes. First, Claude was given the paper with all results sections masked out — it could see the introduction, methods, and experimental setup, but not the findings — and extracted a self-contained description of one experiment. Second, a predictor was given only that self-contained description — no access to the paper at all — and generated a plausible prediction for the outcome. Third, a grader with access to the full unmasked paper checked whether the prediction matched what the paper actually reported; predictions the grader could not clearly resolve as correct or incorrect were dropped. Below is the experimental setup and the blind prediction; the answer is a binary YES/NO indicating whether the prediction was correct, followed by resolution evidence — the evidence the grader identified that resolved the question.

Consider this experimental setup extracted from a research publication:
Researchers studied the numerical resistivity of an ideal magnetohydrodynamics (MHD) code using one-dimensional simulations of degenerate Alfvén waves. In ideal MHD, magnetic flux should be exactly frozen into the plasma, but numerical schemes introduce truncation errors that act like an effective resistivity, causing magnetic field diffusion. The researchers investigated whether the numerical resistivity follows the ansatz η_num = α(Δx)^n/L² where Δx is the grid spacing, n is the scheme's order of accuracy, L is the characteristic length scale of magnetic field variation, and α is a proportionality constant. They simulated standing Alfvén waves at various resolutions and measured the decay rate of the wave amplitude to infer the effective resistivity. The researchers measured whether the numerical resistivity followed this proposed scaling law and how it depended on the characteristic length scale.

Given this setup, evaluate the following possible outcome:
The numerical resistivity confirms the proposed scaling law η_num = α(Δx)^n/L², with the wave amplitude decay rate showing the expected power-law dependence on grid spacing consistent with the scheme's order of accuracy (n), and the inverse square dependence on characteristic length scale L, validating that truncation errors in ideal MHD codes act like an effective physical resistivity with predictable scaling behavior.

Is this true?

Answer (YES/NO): YES